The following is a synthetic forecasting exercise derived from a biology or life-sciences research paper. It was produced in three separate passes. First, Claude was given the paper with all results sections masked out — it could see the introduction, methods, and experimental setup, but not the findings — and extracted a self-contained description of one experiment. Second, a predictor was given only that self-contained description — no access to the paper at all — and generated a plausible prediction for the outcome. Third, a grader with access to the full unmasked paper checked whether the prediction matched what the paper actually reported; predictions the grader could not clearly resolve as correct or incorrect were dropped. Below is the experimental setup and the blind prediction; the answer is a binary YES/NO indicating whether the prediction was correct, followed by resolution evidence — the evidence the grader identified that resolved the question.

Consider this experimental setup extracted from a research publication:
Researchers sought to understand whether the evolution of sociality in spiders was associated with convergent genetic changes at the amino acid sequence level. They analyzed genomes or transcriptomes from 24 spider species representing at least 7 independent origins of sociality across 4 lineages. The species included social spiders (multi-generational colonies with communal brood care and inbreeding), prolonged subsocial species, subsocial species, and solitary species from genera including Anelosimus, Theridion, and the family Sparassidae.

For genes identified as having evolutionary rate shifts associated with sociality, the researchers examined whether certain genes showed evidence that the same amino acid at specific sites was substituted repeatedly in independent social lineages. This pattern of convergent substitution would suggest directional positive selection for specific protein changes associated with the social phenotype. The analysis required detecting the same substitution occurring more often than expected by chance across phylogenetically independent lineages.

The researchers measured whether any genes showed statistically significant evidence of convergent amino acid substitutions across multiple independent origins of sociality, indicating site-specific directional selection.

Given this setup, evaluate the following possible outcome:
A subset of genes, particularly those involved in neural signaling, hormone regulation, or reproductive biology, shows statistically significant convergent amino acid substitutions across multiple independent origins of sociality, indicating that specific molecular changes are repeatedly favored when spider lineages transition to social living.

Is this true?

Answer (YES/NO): YES